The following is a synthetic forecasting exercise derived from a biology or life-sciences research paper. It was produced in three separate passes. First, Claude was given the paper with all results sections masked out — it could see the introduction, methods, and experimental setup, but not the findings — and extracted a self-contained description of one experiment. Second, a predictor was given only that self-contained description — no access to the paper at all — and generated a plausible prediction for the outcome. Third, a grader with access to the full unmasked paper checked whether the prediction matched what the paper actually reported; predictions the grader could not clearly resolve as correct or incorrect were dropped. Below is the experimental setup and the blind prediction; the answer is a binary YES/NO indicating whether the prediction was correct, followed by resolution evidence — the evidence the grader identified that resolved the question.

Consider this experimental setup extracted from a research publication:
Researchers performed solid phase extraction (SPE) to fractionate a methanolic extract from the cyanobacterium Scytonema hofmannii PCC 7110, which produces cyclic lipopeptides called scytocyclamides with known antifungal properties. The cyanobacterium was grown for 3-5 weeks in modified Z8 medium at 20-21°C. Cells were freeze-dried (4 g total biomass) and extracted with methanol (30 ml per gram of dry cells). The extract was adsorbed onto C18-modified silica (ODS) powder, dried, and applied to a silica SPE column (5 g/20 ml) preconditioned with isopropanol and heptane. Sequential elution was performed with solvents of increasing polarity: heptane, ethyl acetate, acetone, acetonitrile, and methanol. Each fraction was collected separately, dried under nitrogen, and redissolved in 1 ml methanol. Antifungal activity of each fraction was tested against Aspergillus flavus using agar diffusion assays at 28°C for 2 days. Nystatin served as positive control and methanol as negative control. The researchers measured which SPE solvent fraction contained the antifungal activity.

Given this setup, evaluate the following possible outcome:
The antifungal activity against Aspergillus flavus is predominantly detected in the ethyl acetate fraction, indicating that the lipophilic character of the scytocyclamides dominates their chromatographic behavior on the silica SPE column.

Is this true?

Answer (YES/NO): NO